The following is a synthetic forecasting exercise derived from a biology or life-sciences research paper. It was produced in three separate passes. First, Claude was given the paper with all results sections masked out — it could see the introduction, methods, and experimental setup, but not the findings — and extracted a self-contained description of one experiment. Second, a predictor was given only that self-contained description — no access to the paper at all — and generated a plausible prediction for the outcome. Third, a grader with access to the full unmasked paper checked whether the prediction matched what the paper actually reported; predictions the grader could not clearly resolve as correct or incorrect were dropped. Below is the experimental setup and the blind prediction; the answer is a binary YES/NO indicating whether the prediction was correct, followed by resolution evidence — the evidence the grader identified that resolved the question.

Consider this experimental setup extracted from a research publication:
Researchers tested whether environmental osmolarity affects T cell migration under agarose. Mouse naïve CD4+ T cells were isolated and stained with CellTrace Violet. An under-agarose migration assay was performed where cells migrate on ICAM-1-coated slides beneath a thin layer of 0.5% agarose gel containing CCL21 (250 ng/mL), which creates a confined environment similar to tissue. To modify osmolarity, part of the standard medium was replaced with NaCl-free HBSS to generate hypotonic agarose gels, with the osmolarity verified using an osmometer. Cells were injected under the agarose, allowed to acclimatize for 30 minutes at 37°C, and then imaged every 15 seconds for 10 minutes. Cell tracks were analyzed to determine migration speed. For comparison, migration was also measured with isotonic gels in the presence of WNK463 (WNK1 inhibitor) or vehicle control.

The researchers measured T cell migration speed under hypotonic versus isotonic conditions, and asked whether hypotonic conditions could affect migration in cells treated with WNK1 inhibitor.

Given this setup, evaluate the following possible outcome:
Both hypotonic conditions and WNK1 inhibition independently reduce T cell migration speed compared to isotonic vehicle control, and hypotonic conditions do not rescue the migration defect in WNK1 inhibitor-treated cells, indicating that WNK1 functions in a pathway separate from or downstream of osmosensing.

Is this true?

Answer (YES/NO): NO